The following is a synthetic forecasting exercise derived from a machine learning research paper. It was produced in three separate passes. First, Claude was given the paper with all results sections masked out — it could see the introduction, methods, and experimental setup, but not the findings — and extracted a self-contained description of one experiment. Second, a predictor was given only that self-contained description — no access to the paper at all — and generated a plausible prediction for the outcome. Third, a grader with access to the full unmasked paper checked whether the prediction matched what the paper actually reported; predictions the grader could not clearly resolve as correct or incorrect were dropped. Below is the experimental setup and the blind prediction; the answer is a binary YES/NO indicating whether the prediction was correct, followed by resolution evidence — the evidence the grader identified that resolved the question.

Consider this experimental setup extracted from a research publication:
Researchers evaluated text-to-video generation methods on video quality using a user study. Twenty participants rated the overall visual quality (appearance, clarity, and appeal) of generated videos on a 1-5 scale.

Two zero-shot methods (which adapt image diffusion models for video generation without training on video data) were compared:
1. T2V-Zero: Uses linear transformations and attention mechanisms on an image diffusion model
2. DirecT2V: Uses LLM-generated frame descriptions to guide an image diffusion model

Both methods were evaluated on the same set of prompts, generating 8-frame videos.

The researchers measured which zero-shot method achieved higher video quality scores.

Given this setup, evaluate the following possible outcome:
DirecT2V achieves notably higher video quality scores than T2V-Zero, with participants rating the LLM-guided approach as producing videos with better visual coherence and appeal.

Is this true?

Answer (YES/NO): NO